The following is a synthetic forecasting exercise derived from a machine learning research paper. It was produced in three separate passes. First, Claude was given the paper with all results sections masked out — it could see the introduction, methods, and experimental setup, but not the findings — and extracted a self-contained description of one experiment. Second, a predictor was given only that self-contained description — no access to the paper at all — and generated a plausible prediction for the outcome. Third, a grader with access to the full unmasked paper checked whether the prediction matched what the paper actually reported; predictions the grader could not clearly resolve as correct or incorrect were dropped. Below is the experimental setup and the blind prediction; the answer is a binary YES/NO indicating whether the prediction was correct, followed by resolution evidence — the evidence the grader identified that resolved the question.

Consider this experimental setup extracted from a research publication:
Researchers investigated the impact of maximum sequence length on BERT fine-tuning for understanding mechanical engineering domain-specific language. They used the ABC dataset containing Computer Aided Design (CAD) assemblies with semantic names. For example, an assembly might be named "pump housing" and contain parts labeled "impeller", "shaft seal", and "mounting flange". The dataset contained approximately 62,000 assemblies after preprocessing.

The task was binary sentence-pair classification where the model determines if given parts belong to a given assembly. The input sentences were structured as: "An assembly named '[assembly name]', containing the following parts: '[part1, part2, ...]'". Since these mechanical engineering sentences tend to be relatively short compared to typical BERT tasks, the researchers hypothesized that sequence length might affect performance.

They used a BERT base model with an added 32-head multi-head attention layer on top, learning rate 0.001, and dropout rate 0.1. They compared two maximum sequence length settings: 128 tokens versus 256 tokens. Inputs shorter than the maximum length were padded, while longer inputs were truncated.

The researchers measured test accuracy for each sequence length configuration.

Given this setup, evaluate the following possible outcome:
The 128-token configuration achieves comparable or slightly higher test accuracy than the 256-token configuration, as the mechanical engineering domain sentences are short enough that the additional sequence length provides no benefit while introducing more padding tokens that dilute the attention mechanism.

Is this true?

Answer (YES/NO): NO